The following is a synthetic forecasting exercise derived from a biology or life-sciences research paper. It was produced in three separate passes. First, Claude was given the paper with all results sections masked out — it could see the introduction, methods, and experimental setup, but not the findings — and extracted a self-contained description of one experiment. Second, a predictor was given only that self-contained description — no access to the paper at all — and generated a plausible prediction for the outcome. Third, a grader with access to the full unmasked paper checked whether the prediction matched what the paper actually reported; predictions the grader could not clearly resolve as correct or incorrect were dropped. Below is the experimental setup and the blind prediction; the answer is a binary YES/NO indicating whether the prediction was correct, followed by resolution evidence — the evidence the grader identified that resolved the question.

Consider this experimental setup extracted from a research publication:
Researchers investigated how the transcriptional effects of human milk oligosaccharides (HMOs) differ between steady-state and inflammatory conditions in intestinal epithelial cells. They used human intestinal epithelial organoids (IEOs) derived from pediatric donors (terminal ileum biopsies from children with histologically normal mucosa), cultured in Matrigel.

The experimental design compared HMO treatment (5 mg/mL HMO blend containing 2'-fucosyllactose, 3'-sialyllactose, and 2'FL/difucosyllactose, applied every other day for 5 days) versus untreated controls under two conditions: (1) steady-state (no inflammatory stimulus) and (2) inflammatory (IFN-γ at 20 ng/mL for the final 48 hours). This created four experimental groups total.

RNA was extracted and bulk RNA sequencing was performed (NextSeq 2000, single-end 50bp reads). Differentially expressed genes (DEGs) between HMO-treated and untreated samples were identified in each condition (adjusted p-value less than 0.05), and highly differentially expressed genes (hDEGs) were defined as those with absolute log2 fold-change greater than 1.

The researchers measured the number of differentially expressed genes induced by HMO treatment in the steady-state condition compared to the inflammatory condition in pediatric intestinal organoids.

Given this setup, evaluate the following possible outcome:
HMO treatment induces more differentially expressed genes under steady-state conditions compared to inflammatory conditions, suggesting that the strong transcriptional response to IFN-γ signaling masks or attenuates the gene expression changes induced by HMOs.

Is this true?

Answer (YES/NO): YES